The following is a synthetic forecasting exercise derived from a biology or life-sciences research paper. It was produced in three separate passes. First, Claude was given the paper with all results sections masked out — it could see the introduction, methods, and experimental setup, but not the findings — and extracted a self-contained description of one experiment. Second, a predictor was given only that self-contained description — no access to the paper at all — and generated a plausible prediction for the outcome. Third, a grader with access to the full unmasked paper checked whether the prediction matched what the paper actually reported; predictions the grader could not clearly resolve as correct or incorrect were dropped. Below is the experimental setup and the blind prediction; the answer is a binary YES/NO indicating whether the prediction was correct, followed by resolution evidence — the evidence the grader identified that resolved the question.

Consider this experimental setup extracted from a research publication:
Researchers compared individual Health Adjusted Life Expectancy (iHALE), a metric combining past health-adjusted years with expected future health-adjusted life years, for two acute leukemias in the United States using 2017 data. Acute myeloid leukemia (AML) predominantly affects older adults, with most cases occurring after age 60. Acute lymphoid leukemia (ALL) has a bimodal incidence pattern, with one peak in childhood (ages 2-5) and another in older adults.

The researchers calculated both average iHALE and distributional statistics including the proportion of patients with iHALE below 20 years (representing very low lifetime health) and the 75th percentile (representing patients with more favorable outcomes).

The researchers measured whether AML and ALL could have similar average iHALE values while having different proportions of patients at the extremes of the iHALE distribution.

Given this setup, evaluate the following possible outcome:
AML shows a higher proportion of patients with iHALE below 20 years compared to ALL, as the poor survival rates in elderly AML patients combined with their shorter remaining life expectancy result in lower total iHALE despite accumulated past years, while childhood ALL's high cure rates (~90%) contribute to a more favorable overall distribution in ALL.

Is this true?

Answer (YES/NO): NO